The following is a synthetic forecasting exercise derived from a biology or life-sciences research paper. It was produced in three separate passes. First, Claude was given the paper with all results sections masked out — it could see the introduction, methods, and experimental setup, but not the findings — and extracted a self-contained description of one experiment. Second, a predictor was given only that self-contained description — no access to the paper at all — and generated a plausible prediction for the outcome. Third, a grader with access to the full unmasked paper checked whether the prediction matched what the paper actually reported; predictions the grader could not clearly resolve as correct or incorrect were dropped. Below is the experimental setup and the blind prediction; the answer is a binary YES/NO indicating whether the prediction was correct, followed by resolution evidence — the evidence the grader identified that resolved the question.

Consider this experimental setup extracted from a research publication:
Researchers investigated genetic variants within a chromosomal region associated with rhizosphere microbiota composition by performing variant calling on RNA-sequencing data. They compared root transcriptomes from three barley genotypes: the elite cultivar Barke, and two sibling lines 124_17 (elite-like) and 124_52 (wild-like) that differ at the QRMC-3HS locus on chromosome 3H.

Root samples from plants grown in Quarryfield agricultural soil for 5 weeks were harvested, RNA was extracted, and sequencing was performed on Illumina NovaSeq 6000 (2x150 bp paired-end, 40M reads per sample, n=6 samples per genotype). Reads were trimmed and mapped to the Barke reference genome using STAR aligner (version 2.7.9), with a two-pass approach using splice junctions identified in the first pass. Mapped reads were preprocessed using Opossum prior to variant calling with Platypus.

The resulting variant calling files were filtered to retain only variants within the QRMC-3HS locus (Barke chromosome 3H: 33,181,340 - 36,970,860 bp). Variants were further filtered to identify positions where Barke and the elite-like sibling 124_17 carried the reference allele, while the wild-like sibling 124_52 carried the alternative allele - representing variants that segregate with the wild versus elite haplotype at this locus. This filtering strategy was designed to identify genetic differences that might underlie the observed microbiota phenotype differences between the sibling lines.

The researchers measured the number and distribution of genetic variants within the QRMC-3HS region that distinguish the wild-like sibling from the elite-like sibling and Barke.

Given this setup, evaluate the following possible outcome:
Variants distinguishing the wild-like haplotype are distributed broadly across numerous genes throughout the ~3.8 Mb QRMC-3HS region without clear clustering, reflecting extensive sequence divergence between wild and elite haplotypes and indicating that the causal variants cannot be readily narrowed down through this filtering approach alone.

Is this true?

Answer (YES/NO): NO